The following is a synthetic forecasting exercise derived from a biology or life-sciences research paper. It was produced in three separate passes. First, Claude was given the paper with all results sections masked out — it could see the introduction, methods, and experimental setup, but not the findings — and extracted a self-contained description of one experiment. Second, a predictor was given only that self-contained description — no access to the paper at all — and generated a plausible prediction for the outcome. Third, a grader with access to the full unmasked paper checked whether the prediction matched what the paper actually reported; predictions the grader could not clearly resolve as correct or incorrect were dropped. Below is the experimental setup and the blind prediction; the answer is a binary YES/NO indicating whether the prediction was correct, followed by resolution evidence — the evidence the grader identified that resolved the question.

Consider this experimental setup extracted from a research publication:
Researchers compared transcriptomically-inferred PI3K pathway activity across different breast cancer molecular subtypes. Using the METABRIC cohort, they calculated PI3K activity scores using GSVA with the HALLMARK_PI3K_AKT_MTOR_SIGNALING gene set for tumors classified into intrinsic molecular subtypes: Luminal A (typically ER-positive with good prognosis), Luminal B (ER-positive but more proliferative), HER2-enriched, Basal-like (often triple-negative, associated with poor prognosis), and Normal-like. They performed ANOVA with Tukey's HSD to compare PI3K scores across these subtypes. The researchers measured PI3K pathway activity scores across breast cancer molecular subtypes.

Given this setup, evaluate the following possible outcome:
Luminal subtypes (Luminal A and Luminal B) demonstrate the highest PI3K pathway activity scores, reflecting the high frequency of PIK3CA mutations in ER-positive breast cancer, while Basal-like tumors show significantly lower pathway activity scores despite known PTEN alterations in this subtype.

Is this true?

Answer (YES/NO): NO